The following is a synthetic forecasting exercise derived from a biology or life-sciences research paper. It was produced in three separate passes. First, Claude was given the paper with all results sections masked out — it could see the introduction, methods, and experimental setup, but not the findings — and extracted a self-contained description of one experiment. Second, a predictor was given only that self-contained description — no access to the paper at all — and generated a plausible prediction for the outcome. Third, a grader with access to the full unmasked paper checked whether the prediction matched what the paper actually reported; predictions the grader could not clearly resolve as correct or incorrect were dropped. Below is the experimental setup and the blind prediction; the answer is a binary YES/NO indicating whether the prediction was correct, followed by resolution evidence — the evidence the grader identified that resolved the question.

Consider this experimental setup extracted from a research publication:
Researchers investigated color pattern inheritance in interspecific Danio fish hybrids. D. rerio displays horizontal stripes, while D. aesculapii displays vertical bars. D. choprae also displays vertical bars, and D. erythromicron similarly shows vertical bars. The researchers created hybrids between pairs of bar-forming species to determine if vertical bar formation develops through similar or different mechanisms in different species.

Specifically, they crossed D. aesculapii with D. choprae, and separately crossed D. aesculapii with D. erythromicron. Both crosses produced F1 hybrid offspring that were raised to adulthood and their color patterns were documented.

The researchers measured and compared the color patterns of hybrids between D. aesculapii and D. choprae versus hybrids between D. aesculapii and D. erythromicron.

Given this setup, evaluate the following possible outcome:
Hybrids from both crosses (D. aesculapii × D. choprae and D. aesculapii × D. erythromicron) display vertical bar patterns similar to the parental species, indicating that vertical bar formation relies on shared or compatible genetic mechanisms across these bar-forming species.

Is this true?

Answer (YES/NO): NO